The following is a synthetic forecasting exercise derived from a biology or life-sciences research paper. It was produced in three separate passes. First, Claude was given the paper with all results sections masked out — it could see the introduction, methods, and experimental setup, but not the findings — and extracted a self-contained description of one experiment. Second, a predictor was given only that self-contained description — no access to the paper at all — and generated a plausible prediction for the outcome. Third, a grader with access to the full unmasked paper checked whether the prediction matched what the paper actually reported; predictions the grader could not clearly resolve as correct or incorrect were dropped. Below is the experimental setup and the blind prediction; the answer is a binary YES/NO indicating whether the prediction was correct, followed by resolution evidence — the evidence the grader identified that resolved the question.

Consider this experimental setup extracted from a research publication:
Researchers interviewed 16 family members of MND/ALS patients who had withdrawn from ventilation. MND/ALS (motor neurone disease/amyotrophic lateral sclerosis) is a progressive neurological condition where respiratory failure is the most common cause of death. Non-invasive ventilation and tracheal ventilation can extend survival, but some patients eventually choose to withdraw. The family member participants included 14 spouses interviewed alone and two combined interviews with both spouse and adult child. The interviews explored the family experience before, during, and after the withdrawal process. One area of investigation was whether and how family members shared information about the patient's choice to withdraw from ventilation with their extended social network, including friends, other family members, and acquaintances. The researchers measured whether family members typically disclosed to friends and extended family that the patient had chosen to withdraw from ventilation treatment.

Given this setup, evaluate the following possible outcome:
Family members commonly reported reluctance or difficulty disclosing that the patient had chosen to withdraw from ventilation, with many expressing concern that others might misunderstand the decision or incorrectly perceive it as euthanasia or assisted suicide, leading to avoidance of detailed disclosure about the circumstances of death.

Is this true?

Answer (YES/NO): YES